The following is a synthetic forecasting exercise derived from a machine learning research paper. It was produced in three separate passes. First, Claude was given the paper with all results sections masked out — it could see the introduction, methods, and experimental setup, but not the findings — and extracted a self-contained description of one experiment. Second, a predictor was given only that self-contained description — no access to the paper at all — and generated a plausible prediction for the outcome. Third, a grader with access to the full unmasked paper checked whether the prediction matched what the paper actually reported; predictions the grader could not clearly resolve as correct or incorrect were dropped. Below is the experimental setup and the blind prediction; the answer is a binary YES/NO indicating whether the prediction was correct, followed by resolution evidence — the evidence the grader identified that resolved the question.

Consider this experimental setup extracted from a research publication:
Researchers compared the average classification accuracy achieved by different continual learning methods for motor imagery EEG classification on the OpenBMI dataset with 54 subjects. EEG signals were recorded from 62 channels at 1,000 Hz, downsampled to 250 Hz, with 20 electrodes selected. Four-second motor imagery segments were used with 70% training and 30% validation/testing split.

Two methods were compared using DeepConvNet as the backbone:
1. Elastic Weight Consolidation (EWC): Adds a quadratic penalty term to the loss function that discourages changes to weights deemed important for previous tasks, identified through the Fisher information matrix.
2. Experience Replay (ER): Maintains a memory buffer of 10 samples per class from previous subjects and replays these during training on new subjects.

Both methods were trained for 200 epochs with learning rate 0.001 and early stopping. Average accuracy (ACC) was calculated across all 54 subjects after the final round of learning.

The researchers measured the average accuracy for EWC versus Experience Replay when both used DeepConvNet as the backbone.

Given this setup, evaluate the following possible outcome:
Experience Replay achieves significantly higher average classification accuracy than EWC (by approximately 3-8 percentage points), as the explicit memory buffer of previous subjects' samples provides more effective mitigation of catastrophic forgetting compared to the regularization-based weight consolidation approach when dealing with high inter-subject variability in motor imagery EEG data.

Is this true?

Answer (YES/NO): YES